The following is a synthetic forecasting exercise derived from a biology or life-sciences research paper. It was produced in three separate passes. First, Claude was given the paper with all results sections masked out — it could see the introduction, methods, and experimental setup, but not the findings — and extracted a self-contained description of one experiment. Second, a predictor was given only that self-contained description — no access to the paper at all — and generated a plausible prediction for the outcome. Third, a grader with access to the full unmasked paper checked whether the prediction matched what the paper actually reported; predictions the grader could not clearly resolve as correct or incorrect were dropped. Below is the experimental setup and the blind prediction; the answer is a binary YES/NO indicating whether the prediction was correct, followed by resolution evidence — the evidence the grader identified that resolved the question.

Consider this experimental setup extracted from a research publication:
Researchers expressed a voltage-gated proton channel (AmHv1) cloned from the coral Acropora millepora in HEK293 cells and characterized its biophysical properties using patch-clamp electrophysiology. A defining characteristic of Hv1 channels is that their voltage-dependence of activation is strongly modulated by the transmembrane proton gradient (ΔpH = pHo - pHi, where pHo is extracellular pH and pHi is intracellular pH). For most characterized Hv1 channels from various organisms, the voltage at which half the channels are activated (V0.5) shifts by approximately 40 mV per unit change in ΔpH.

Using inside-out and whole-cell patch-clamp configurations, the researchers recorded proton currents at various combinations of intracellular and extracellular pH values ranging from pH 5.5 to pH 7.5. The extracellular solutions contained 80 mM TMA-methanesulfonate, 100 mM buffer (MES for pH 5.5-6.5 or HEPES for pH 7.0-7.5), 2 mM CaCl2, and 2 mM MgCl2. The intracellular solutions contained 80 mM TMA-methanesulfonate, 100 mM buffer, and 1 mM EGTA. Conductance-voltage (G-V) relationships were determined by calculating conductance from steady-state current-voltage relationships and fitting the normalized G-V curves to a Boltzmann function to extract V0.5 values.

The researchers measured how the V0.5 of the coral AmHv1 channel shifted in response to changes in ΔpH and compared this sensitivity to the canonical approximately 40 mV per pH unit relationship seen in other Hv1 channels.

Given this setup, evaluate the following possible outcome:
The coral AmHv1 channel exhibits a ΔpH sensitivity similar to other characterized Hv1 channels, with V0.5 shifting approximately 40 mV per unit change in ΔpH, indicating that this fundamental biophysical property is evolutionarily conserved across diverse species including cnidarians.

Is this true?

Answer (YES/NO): NO